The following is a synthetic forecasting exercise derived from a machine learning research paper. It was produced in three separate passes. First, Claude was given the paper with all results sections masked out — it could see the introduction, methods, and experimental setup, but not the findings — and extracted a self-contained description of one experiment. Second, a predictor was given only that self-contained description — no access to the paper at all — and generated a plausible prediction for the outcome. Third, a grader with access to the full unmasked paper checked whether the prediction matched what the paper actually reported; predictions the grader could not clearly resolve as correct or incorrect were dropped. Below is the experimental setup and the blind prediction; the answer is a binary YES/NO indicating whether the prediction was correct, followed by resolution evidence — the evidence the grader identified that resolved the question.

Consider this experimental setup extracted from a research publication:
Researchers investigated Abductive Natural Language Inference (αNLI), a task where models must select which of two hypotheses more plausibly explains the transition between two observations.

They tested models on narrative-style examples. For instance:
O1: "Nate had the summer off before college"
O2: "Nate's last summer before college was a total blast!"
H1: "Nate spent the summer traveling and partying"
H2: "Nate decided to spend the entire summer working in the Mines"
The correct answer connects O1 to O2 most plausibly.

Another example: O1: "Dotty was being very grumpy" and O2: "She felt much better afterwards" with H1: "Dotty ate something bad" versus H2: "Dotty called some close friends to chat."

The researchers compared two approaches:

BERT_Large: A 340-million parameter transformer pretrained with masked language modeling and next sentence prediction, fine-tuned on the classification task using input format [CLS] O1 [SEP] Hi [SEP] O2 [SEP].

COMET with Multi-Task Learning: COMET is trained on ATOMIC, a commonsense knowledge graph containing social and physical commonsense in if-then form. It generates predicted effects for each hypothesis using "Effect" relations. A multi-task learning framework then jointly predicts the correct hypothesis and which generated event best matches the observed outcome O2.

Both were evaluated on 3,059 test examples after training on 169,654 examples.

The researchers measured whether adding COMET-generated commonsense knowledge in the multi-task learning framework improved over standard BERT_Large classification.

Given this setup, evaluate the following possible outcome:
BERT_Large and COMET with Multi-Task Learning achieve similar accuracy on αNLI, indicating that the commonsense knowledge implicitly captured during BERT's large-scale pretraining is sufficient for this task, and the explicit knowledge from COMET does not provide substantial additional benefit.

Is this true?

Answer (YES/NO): YES